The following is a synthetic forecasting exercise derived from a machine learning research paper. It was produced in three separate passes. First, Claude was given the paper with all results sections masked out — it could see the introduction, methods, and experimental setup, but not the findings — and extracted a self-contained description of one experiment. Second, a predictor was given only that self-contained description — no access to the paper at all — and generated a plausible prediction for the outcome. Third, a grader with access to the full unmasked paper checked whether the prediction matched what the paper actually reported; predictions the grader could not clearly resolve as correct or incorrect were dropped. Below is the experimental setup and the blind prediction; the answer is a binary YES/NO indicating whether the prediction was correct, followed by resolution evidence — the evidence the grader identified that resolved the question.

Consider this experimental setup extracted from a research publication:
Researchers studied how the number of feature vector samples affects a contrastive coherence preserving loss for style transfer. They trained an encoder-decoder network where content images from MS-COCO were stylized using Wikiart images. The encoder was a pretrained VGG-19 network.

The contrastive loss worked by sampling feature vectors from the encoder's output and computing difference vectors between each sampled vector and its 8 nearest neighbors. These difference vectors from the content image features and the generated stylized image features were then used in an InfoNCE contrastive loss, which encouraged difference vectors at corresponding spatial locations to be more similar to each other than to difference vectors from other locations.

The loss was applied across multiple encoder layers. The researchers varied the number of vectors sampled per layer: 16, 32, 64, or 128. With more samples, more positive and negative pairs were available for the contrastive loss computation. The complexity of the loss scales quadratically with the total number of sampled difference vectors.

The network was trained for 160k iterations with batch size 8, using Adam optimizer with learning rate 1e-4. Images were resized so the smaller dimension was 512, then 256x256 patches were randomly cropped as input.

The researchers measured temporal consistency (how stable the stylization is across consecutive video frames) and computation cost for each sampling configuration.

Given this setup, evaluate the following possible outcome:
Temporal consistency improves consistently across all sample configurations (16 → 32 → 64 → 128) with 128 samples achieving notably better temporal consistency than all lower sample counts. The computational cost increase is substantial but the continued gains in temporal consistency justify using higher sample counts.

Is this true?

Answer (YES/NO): NO